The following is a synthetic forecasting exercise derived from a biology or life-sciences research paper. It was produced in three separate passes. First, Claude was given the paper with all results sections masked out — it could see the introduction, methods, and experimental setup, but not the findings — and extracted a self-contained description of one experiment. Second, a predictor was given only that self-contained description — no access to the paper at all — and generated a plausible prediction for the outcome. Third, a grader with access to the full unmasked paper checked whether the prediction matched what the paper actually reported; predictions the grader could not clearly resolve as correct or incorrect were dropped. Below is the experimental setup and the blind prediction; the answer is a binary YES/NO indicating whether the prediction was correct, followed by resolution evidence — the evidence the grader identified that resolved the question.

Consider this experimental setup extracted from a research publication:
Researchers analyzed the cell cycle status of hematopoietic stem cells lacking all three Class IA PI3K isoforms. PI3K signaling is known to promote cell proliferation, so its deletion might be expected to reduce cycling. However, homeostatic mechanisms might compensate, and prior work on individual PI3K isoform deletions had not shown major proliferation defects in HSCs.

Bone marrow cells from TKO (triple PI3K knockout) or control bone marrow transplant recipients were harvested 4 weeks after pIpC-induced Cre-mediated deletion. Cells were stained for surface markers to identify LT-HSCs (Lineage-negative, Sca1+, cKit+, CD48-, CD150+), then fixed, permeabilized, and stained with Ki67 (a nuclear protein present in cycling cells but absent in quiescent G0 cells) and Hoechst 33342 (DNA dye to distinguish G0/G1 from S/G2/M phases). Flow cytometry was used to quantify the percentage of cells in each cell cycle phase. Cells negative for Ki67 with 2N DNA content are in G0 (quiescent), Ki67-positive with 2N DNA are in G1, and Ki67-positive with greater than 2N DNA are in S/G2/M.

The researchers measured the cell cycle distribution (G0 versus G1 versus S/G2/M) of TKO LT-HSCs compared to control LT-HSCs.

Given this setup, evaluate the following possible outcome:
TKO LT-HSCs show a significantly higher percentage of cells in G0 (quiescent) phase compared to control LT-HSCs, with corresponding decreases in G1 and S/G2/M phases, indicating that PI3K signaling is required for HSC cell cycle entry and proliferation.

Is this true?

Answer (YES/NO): NO